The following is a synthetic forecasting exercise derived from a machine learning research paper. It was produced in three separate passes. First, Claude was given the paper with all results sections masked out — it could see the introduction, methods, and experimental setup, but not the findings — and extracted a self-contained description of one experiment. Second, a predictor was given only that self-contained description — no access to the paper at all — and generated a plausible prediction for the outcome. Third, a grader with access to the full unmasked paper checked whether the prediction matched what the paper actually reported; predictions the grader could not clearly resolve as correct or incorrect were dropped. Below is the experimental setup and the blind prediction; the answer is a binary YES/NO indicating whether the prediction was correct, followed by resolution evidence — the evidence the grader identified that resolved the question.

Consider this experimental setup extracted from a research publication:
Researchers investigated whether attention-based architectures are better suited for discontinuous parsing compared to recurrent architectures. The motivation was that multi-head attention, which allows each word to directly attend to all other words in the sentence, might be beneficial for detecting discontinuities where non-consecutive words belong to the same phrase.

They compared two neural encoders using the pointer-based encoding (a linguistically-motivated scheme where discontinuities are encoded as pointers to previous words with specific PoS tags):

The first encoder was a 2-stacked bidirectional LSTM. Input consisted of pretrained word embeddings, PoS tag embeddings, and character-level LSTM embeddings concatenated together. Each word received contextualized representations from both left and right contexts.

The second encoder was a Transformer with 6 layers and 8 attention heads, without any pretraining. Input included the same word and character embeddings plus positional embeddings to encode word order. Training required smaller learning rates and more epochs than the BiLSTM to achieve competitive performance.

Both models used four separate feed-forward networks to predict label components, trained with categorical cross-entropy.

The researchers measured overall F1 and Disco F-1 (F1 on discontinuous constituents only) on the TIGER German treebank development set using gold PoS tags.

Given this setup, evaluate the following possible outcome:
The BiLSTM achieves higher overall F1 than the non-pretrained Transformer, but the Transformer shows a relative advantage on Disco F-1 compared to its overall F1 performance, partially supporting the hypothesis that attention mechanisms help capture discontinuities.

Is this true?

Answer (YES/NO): NO